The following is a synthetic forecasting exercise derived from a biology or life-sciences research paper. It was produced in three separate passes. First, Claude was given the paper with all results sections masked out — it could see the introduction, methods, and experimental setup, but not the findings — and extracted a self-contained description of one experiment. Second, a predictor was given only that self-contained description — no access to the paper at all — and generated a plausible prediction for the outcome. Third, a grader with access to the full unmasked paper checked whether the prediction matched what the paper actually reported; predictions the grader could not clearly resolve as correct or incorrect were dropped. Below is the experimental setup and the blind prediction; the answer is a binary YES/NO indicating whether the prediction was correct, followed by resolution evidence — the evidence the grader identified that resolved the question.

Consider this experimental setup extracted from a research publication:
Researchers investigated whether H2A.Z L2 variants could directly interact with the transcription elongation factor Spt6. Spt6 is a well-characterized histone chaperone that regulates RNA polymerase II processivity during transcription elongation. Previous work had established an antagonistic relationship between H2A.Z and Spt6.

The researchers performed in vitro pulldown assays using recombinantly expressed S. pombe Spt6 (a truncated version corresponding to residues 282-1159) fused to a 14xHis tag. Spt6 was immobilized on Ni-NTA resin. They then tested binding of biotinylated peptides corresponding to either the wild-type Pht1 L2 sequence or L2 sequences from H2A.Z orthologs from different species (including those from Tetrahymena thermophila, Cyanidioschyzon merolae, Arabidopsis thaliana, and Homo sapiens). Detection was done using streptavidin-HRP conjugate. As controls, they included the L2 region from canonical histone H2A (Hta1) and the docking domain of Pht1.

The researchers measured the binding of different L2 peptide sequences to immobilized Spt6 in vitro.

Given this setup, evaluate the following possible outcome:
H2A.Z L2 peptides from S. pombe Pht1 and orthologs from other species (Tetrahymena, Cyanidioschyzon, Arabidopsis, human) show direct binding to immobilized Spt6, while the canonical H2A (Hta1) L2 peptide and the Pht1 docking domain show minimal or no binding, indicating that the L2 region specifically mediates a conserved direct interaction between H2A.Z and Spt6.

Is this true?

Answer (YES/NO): NO